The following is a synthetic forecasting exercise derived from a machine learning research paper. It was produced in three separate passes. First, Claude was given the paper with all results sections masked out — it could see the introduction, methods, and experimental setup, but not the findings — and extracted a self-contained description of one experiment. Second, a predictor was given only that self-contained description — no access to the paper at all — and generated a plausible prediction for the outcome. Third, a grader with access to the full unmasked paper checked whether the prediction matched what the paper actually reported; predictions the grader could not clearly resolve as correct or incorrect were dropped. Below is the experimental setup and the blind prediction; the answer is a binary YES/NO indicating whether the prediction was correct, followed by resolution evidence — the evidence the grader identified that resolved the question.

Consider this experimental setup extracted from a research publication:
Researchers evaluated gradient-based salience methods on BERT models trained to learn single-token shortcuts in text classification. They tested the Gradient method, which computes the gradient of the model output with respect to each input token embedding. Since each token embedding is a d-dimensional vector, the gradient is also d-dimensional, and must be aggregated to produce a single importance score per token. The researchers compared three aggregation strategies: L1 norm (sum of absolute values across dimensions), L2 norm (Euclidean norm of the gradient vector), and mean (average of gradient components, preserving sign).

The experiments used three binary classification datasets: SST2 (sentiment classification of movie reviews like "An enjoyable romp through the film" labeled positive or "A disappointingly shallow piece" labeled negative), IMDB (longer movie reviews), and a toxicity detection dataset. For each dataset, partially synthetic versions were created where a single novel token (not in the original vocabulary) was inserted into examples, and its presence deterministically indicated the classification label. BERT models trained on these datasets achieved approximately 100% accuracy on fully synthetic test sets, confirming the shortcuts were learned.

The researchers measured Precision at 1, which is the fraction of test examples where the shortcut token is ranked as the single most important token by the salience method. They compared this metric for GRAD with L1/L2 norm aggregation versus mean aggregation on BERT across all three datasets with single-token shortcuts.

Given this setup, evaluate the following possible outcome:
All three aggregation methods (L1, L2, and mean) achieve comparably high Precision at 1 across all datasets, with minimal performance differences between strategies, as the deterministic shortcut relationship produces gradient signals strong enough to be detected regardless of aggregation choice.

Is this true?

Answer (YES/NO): NO